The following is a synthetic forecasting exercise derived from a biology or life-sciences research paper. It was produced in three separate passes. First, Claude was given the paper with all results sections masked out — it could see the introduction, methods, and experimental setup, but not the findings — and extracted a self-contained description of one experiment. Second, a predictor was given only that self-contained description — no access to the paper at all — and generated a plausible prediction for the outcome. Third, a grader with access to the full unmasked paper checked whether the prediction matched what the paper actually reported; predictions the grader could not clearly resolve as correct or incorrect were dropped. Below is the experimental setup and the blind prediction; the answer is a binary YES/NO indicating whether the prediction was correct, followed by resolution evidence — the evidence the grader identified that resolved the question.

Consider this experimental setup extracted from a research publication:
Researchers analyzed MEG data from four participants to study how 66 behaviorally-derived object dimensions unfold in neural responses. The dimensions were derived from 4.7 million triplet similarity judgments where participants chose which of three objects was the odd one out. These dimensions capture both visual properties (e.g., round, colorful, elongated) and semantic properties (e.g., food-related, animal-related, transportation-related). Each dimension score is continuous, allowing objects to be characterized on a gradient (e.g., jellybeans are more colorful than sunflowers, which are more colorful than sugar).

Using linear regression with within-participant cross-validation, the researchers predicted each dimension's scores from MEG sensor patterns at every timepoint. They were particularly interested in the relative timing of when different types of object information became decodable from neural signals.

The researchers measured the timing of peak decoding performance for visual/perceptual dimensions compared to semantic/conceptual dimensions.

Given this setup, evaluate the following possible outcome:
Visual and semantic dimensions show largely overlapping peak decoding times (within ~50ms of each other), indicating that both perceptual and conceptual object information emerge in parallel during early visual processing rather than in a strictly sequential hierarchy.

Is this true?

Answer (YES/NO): NO